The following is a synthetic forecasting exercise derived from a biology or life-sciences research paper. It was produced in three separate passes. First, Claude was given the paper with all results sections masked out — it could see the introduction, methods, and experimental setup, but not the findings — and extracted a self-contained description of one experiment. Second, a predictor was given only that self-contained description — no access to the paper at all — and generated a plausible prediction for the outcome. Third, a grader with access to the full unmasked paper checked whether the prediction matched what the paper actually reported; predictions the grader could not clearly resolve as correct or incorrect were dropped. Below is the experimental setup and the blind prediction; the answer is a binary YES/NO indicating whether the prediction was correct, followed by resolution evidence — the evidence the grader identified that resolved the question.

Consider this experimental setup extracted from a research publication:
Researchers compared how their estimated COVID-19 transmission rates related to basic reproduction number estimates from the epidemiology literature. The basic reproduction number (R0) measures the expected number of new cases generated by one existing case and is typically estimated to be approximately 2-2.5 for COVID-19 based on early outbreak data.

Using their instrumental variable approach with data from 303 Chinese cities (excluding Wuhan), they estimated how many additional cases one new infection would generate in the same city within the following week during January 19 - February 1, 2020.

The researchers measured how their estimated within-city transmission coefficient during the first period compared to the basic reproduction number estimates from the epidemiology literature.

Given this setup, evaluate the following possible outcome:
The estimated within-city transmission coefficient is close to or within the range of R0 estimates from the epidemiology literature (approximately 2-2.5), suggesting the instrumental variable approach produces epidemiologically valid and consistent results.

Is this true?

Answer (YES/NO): NO